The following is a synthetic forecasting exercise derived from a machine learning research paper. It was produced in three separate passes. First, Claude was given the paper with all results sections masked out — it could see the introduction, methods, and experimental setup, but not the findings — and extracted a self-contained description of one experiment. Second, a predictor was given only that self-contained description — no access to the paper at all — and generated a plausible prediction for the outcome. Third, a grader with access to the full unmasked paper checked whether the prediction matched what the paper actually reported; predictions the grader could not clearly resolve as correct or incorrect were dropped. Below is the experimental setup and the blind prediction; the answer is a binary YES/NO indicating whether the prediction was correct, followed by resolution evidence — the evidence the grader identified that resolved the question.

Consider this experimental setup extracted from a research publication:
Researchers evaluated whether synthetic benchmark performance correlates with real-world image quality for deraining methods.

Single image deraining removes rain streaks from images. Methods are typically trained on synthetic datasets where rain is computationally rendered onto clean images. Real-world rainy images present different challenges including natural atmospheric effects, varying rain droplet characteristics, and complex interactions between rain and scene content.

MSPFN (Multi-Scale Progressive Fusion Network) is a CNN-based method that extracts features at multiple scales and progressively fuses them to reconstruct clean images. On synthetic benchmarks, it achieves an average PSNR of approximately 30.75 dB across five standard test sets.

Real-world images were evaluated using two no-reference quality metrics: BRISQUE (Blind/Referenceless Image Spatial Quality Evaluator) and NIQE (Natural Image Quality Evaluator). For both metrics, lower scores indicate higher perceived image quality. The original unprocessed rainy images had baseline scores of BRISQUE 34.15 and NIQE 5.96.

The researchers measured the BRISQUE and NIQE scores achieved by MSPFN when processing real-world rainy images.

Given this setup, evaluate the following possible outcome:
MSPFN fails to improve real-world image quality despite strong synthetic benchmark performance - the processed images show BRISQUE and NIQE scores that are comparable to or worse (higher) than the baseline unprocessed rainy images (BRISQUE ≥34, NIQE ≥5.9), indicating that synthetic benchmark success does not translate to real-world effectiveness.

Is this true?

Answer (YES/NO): NO